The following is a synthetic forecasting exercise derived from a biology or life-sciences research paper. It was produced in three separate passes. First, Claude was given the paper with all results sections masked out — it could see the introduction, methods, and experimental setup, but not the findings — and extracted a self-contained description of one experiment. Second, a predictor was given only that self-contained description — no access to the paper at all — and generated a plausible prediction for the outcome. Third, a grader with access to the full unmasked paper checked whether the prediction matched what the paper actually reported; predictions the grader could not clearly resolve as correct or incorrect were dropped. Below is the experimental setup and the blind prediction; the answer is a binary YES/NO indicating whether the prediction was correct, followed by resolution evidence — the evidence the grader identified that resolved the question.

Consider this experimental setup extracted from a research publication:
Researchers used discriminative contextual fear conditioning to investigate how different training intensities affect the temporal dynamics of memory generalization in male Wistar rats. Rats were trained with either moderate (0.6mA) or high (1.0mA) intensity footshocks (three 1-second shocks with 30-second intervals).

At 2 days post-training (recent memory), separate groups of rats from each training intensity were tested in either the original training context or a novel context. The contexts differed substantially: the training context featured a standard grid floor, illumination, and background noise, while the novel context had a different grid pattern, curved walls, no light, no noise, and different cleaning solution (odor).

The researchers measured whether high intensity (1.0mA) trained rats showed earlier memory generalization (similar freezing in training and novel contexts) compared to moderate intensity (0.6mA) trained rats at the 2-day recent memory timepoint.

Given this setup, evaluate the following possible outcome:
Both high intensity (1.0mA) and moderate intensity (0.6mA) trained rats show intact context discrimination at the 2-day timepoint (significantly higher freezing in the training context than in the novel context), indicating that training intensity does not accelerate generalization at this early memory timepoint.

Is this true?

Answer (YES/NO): YES